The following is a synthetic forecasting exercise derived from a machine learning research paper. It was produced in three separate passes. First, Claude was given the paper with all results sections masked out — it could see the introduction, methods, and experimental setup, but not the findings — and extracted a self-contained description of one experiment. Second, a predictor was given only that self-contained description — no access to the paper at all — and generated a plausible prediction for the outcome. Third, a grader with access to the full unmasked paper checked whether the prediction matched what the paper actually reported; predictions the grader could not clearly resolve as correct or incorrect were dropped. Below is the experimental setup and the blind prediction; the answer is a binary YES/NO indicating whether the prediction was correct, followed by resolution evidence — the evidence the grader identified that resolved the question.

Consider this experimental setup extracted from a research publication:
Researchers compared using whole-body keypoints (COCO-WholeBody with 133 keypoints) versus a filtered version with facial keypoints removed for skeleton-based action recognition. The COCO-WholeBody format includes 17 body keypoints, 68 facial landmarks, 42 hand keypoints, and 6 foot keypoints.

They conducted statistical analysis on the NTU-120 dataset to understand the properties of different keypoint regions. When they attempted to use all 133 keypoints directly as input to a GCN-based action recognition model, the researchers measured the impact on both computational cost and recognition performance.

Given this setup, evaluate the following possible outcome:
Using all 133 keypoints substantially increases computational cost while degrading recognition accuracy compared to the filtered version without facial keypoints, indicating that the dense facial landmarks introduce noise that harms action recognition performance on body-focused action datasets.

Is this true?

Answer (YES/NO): YES